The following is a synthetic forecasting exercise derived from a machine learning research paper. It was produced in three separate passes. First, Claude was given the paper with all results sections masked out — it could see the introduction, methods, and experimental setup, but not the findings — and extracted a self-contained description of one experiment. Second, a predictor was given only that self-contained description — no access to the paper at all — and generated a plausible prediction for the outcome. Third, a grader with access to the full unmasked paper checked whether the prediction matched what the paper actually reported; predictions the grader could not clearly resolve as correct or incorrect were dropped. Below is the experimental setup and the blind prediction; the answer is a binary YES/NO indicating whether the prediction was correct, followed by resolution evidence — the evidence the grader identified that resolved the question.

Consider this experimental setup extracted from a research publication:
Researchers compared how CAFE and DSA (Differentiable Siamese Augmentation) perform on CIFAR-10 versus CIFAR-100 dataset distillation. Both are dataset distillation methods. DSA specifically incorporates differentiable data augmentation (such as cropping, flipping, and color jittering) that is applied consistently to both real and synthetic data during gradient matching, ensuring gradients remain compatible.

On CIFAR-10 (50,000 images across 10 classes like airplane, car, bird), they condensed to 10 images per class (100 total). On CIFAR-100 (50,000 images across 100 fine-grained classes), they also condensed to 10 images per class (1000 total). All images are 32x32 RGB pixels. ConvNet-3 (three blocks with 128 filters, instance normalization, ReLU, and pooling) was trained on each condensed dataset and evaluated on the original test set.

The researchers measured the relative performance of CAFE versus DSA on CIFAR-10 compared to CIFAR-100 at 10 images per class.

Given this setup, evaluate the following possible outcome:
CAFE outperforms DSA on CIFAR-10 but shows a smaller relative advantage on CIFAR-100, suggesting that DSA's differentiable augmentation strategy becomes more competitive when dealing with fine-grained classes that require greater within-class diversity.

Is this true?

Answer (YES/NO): NO